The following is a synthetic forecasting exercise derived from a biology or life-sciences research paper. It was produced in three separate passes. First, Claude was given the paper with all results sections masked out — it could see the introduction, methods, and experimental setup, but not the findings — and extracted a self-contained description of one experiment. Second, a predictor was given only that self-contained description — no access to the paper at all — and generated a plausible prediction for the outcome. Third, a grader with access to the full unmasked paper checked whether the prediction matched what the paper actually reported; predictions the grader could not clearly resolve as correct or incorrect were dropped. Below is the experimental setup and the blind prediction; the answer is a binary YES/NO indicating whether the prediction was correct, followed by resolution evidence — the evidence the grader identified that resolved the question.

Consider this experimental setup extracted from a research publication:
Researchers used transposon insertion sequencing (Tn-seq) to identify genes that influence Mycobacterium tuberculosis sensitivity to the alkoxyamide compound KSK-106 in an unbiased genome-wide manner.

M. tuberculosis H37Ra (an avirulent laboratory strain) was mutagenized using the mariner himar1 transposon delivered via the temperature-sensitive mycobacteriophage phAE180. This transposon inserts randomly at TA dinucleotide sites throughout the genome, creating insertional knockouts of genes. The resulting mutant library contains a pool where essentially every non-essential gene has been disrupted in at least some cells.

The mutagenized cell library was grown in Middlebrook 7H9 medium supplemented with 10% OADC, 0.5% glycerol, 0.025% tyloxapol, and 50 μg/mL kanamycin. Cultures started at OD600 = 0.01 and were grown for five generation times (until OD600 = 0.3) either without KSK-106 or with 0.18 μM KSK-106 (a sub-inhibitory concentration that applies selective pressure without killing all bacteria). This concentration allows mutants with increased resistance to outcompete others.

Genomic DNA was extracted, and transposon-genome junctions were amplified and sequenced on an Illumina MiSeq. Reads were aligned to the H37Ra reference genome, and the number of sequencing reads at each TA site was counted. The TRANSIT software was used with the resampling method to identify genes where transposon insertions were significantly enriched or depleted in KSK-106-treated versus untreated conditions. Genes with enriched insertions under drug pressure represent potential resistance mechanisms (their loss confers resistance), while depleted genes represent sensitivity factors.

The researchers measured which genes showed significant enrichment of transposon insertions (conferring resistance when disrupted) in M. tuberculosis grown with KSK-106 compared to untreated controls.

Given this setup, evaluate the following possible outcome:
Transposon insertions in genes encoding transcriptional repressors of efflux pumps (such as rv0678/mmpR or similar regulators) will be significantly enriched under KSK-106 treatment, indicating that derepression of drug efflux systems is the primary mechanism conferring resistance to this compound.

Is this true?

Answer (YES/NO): NO